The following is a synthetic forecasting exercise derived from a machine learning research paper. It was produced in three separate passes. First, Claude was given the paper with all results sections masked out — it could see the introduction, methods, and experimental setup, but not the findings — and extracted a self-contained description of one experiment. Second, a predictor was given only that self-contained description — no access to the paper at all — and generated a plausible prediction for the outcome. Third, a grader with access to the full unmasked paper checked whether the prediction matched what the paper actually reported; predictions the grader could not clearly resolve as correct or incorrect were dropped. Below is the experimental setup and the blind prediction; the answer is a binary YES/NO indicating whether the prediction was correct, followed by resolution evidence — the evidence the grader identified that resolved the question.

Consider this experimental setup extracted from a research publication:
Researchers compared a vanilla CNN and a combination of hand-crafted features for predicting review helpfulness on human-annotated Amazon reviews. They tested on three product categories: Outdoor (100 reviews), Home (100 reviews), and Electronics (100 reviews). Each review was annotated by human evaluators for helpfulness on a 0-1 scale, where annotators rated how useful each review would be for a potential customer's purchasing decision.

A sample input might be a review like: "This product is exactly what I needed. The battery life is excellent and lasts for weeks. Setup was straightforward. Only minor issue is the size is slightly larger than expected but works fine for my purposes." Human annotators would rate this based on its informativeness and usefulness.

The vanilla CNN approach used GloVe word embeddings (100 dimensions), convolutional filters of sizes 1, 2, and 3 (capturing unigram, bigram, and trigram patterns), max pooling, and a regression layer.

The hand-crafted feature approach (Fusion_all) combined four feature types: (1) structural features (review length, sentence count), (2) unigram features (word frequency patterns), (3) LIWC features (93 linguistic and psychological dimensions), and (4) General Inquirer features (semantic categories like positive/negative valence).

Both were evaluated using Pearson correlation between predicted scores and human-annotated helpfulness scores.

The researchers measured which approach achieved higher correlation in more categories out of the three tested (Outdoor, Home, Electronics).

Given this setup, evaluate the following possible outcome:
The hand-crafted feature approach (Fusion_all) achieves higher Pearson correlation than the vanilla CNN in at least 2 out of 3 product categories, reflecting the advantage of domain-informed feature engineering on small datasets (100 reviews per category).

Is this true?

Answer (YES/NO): YES